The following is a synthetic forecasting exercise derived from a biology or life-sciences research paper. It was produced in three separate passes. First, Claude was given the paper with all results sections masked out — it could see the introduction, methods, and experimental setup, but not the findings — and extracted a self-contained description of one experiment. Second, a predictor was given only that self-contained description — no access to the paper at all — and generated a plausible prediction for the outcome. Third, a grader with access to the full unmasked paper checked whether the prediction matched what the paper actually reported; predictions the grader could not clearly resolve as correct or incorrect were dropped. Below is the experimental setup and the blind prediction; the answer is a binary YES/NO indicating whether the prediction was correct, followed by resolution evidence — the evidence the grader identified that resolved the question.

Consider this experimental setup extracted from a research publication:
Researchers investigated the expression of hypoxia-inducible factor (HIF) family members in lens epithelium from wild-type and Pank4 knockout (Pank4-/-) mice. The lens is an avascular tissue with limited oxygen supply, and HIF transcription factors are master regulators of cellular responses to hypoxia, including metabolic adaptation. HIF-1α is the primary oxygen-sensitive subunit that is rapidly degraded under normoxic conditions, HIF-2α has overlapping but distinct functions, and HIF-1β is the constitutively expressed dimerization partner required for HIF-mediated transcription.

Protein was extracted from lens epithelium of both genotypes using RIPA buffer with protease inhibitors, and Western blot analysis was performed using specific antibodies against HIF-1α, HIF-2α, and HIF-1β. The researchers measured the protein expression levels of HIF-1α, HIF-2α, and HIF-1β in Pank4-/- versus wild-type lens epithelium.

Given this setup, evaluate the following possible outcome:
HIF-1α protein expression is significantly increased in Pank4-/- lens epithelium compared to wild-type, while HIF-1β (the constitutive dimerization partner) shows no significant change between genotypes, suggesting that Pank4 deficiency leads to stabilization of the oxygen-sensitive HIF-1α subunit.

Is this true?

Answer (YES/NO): NO